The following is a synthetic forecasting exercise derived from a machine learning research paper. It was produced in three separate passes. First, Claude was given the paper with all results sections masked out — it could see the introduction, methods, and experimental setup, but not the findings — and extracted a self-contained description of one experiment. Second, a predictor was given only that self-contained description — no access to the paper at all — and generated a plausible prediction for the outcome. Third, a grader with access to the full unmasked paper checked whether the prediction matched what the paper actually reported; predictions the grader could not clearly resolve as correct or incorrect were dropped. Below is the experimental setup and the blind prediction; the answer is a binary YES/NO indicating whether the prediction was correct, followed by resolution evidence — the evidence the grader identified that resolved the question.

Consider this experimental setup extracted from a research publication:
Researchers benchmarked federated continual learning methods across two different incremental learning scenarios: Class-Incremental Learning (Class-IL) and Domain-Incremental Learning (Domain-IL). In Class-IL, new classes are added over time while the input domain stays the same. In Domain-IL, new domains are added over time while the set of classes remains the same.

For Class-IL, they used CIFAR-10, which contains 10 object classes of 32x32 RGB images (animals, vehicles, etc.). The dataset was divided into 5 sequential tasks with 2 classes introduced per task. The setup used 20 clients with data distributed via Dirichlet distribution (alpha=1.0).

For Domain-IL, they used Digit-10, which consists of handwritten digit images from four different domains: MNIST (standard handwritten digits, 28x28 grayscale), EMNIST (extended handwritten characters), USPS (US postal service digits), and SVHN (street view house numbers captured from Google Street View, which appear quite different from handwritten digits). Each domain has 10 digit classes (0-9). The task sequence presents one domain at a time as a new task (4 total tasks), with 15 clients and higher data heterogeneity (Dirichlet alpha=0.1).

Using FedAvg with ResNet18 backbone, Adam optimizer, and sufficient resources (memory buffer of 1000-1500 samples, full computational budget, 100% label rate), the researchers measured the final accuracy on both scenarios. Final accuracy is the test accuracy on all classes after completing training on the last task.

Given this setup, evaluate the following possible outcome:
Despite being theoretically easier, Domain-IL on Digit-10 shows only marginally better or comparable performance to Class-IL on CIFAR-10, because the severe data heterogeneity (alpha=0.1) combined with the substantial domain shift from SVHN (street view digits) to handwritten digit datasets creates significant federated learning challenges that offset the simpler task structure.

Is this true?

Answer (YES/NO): NO